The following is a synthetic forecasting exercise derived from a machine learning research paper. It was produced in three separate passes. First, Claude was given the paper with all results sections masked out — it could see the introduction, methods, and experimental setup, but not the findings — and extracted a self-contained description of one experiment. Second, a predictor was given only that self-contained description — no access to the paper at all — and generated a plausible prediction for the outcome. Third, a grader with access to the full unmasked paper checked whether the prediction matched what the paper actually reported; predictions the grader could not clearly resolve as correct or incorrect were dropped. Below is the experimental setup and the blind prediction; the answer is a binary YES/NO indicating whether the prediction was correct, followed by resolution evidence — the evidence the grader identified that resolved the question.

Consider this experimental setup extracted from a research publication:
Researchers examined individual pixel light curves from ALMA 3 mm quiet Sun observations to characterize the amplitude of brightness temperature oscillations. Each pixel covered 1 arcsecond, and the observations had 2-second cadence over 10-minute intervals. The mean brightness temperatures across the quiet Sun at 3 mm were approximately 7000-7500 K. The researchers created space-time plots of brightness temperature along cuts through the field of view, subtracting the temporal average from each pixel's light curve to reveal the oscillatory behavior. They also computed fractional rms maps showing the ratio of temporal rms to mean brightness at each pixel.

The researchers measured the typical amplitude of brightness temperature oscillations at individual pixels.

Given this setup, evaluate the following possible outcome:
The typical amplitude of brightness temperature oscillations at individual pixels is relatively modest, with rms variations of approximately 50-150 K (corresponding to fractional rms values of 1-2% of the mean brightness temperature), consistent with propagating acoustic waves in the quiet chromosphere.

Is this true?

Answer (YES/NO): NO